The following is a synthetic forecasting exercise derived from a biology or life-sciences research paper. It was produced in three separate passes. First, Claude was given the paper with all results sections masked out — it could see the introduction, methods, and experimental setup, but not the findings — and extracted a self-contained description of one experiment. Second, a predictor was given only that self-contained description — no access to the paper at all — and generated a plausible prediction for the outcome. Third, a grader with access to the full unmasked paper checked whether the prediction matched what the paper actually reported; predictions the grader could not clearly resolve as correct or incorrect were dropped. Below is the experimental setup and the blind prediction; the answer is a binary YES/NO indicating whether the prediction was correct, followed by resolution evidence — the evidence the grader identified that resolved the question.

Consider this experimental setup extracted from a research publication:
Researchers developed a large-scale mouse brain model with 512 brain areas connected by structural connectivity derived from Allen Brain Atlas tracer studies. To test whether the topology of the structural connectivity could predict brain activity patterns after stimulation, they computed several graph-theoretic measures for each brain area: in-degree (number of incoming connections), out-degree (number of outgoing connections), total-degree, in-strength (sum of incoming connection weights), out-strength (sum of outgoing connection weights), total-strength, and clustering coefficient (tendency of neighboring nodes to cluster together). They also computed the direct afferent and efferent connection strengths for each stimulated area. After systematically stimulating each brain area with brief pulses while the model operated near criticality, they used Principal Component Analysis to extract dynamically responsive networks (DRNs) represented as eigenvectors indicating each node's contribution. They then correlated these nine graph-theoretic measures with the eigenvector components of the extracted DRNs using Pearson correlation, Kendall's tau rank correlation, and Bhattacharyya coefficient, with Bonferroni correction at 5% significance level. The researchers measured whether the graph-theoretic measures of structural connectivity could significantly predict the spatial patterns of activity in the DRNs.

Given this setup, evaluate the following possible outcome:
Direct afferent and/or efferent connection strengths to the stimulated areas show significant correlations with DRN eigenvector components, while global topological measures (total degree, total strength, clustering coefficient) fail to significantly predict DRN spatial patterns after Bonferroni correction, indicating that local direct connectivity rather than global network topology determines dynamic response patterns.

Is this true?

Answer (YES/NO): YES